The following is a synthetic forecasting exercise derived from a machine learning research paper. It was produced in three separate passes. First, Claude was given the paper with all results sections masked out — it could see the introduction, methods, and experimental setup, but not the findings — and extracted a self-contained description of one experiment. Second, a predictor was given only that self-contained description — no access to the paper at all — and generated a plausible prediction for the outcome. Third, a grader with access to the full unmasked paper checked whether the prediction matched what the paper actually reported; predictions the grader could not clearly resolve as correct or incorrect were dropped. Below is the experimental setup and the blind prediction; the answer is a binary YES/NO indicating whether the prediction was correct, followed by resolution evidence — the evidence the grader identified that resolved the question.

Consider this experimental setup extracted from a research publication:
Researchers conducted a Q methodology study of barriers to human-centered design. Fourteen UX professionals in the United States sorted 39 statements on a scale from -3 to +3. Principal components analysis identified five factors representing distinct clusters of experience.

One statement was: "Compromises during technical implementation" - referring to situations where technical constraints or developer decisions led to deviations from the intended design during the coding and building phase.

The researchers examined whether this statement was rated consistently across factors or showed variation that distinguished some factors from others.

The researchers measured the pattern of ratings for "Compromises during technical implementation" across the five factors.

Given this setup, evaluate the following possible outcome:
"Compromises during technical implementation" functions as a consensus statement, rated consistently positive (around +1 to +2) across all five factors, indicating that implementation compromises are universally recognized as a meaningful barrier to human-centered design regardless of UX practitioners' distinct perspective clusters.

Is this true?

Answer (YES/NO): NO